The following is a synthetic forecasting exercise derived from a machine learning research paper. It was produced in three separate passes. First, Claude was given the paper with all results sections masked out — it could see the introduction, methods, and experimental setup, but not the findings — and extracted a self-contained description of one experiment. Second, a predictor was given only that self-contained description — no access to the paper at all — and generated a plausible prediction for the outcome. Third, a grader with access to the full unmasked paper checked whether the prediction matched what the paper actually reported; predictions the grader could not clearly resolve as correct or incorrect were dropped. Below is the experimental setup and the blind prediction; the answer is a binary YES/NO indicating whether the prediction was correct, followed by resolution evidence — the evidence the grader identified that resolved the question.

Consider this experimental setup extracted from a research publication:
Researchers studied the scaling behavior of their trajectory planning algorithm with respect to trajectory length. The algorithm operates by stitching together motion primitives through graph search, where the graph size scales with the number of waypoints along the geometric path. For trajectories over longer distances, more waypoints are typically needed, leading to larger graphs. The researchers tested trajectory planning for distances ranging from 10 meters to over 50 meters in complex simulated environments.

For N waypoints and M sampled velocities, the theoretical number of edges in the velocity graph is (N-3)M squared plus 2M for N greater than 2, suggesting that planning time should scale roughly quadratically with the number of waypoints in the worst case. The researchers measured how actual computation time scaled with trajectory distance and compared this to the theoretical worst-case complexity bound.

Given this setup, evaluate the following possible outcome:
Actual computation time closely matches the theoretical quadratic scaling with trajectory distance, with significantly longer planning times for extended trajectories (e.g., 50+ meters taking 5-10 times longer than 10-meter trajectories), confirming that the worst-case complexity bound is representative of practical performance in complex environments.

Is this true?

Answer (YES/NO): NO